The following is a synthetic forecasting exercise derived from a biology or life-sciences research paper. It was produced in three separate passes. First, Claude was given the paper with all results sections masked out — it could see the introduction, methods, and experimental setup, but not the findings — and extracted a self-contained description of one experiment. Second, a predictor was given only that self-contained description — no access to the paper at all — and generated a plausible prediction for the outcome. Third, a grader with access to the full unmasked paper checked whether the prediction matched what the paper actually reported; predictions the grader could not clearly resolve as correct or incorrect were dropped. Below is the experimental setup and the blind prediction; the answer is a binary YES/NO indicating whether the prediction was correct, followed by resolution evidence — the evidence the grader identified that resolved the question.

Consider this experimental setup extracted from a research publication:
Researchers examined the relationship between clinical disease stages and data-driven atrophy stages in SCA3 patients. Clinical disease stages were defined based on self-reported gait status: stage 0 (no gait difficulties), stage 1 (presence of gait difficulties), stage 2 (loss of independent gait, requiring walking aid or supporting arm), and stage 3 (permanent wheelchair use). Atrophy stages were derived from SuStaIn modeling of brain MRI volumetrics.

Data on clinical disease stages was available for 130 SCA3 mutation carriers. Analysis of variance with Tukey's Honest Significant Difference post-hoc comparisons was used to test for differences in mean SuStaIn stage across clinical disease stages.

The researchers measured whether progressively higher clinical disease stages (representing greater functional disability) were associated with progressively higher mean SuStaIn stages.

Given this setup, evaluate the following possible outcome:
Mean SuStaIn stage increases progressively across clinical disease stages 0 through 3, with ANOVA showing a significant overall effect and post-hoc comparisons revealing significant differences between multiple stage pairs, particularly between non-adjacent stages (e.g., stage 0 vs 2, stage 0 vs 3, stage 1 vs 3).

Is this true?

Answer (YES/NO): NO